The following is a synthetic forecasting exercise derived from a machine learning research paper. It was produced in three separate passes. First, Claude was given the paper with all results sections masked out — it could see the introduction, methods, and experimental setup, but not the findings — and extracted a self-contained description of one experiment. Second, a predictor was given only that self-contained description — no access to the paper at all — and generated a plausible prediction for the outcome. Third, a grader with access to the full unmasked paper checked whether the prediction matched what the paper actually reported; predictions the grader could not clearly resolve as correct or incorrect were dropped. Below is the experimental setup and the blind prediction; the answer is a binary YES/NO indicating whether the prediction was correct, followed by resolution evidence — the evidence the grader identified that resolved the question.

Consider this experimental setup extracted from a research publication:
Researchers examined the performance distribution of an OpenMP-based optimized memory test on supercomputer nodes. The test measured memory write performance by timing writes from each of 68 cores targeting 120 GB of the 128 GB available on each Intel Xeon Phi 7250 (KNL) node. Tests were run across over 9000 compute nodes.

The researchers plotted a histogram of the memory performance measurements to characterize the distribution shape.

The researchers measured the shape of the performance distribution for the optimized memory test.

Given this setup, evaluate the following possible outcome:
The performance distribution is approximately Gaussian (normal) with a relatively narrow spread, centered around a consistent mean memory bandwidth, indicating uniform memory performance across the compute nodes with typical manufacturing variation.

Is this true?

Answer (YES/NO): NO